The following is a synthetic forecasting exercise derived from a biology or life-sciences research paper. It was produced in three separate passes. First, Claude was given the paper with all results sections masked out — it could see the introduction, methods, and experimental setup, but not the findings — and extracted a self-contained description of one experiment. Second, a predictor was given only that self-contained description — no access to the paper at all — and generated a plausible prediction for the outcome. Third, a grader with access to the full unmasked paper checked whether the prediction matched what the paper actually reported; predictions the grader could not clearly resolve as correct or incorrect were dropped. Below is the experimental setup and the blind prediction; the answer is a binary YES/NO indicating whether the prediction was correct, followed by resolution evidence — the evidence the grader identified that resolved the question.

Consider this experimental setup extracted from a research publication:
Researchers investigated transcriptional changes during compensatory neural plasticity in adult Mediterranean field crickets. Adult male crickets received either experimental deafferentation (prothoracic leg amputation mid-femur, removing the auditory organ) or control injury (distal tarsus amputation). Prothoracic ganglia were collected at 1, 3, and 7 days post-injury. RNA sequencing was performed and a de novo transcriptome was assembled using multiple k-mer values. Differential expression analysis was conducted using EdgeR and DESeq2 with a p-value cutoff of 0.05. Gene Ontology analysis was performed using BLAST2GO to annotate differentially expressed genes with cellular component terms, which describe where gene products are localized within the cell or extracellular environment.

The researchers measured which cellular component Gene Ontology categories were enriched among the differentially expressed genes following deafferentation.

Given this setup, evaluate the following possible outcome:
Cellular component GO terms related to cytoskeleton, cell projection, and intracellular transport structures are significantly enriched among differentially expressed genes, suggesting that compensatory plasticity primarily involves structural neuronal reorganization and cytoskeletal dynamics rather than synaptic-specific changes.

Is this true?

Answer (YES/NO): NO